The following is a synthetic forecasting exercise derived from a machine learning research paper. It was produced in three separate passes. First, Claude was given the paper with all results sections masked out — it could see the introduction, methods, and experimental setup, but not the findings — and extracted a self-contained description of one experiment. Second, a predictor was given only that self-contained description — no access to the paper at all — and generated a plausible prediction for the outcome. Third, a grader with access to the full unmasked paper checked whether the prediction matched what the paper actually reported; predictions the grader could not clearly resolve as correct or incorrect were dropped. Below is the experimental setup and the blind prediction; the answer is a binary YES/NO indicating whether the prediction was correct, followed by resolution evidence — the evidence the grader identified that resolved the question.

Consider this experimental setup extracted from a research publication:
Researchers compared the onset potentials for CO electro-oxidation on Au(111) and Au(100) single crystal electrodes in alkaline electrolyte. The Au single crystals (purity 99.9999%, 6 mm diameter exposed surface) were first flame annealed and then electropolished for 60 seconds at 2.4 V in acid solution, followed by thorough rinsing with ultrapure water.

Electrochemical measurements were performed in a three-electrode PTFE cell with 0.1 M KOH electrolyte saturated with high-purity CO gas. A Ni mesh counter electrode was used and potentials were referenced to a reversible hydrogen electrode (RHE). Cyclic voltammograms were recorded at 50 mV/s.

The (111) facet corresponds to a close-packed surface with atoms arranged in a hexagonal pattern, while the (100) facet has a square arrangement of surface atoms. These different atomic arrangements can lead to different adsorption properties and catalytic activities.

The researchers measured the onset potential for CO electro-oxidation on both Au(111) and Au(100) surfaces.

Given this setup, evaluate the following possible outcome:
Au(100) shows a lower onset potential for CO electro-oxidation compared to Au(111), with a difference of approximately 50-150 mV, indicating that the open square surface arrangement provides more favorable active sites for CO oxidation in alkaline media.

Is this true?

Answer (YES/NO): NO